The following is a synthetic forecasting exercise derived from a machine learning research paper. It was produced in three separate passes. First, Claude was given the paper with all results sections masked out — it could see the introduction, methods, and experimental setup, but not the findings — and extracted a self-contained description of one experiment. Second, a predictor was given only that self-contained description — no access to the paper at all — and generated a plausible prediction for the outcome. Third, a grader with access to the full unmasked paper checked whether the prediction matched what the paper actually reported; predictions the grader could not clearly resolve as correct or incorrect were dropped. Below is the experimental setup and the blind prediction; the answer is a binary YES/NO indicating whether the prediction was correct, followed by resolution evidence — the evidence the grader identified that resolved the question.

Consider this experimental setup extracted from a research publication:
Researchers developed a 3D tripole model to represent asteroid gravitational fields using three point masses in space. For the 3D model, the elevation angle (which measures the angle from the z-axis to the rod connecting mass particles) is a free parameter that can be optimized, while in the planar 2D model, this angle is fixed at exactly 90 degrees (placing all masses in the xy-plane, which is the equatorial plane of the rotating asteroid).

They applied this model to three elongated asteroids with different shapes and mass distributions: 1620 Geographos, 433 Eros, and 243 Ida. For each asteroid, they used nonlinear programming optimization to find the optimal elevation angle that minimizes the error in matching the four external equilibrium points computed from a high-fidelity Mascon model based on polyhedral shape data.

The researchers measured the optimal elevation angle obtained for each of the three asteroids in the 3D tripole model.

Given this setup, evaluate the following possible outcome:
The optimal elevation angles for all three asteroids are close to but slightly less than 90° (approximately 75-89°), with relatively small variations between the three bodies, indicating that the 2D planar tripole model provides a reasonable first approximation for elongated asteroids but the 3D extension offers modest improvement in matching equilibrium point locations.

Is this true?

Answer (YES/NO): NO